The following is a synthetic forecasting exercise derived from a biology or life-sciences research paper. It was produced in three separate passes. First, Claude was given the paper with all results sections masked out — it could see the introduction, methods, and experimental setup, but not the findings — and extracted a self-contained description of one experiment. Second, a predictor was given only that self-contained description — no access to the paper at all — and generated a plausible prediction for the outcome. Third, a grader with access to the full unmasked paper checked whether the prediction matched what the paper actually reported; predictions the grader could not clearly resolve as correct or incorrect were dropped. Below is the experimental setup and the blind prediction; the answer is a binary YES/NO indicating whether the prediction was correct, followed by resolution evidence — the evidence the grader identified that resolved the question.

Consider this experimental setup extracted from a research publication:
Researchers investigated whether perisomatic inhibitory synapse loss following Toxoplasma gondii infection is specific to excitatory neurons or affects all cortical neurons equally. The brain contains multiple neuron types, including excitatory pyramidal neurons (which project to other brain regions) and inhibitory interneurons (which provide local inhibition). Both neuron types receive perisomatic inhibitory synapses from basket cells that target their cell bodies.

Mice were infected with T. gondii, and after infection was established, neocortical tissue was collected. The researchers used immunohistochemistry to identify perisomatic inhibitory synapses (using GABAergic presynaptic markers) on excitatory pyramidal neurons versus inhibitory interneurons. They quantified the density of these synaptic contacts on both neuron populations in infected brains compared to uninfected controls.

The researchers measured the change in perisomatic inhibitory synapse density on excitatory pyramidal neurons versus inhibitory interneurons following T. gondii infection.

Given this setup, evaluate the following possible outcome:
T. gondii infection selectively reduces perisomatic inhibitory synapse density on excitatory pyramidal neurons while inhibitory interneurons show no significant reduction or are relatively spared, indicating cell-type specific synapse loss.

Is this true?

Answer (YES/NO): YES